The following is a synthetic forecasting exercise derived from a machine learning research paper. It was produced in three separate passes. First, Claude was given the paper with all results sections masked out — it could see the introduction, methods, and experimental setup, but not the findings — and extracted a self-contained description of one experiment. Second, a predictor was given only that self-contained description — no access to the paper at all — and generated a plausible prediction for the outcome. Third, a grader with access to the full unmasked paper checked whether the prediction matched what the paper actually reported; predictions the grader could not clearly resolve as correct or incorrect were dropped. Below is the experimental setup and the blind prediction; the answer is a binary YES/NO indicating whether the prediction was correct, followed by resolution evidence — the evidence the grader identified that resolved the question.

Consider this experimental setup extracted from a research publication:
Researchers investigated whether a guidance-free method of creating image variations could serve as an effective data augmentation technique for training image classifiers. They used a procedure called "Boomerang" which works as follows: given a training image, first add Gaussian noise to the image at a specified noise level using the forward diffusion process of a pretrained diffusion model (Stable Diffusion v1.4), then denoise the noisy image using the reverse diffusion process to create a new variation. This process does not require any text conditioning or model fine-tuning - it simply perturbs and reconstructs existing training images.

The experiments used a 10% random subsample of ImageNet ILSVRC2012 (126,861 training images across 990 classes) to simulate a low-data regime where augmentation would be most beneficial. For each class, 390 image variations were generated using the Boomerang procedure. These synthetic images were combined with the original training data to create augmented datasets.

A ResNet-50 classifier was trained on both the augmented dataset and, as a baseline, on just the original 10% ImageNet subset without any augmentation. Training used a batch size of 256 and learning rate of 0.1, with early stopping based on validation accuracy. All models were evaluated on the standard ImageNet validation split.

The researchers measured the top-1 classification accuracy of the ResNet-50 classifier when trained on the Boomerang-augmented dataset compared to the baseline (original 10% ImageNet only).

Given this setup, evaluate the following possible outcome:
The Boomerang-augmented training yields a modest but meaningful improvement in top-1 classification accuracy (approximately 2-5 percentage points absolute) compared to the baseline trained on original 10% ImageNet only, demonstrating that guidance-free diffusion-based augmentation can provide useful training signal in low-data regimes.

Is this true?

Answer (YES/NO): NO